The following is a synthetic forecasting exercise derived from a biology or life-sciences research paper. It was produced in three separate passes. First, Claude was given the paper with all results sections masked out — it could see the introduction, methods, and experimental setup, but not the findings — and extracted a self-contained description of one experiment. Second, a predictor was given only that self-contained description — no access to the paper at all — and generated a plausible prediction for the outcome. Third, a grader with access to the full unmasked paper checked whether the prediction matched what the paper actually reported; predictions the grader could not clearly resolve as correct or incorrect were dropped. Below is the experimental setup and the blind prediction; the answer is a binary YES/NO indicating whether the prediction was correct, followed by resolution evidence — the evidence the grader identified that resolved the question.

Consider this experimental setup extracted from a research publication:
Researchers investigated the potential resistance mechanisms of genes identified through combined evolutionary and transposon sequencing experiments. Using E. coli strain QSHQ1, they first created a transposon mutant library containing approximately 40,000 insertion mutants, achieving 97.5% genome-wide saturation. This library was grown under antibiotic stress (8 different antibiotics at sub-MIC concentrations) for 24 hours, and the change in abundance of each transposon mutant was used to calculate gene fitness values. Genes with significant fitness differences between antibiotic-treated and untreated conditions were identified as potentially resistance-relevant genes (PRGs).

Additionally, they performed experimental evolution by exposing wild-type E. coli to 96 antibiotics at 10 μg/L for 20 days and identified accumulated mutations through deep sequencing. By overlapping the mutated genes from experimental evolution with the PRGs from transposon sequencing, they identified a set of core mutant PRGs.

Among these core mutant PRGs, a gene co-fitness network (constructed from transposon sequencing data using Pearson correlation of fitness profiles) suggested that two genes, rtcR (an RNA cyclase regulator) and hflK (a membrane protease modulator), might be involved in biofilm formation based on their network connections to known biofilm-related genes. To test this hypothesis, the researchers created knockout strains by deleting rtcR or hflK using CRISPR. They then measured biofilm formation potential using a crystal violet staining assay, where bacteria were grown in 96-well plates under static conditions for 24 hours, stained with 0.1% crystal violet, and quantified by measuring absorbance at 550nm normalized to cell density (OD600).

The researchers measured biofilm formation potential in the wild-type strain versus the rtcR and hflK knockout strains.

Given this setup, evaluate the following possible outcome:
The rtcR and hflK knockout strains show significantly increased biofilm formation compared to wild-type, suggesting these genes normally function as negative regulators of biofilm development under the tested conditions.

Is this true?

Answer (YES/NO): NO